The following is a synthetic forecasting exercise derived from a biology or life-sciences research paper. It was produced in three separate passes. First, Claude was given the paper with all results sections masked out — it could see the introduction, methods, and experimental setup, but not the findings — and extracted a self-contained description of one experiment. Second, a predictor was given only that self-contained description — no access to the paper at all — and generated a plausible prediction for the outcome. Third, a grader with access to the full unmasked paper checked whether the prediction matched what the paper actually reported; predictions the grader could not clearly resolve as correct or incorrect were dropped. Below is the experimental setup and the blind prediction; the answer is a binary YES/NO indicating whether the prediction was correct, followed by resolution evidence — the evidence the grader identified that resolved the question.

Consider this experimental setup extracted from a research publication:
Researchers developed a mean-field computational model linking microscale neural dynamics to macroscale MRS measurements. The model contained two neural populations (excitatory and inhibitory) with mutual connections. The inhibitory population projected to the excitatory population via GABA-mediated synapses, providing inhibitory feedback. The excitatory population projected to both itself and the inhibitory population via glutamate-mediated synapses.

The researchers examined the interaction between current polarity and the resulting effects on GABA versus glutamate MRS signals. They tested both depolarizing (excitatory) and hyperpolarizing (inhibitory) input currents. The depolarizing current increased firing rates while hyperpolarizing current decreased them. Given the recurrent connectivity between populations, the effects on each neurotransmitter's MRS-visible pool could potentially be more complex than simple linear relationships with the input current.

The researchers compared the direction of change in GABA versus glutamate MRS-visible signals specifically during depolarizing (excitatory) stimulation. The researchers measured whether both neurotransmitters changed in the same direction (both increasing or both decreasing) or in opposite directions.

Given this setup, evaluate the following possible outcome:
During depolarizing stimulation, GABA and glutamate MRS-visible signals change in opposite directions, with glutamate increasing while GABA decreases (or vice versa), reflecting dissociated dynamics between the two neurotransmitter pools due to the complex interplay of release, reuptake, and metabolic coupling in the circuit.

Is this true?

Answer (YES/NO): YES